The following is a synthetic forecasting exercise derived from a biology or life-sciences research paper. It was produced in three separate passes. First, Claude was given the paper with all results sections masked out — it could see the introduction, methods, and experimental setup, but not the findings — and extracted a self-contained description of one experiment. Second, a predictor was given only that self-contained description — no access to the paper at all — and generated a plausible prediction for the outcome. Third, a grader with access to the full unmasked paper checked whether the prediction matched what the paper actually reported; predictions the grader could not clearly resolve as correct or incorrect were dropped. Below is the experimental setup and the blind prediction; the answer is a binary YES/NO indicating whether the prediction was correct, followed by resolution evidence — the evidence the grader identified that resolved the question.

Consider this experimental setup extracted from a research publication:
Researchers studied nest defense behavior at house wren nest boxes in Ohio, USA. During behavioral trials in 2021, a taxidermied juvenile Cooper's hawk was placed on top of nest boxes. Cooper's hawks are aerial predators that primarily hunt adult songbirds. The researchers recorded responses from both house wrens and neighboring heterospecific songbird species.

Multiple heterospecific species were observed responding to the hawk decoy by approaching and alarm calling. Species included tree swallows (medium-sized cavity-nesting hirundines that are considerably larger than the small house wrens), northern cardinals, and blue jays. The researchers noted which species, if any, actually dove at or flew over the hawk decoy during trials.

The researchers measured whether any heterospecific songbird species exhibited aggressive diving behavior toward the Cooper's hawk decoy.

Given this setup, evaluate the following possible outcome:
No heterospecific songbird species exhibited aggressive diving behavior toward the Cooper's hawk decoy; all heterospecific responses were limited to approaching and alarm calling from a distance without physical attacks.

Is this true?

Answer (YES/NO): NO